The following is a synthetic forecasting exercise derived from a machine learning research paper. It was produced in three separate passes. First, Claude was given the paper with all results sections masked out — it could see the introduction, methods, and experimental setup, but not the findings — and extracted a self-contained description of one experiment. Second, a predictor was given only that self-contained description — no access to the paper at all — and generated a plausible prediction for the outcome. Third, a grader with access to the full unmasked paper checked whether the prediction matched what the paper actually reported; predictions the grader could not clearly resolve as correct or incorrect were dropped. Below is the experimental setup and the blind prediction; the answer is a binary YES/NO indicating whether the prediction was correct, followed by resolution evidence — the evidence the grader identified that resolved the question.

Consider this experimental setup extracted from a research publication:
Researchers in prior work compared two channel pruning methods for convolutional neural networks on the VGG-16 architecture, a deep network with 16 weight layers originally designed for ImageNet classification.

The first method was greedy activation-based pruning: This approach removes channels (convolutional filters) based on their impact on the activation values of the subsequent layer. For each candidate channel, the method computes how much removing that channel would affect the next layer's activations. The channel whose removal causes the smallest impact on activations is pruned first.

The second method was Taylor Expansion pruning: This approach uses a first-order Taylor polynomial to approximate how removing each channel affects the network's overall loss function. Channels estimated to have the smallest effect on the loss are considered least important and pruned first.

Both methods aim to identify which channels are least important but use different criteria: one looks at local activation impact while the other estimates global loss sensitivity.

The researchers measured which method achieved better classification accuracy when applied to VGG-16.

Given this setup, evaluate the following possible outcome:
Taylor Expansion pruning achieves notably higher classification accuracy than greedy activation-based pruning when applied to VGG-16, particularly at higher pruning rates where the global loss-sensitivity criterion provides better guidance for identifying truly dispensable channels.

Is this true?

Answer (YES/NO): NO